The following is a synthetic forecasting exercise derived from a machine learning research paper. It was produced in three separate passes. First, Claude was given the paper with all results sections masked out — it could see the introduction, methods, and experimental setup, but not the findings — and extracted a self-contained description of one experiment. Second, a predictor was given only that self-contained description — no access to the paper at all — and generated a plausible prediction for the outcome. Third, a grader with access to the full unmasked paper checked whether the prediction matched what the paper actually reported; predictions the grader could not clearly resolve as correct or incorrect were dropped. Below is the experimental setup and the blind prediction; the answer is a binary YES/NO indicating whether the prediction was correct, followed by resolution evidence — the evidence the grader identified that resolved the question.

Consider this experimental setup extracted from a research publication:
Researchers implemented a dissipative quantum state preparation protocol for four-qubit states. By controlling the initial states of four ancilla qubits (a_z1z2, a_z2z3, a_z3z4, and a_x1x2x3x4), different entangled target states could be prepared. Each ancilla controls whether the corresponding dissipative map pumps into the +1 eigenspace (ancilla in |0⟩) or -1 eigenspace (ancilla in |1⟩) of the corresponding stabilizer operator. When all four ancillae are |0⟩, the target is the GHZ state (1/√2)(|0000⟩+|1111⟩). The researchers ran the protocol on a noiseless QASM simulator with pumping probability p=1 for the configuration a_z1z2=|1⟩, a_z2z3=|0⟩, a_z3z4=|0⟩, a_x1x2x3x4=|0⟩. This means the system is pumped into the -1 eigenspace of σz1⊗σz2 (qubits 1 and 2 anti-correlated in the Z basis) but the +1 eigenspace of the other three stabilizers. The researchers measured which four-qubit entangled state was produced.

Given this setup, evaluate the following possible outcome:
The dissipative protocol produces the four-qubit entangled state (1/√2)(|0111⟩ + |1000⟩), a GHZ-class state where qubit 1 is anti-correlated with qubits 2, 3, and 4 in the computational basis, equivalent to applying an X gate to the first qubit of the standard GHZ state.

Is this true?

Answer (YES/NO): NO